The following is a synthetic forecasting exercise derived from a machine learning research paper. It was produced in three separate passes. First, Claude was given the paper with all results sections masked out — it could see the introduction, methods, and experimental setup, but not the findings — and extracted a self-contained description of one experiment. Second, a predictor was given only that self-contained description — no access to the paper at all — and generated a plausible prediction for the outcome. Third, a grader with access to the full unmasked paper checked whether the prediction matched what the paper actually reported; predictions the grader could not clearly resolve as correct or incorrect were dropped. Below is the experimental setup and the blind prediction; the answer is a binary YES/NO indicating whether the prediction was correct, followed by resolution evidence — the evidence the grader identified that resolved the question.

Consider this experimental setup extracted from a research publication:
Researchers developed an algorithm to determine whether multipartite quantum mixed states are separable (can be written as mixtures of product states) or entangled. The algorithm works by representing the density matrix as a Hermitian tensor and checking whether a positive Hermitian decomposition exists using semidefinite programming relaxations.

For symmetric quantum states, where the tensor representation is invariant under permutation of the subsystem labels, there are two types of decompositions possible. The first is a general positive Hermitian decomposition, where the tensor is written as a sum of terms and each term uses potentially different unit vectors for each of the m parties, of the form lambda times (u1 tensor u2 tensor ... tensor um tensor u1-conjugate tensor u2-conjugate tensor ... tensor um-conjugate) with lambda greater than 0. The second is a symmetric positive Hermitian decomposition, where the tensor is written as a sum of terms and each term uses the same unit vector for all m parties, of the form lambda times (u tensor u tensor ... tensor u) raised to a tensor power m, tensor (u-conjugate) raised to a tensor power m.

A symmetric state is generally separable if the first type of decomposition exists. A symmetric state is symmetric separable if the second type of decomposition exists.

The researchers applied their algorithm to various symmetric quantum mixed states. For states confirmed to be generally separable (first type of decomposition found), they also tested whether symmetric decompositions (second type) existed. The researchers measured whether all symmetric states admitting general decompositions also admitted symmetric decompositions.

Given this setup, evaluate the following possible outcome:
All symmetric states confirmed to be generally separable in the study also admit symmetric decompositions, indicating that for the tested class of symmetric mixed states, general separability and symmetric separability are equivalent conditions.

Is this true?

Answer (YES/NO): NO